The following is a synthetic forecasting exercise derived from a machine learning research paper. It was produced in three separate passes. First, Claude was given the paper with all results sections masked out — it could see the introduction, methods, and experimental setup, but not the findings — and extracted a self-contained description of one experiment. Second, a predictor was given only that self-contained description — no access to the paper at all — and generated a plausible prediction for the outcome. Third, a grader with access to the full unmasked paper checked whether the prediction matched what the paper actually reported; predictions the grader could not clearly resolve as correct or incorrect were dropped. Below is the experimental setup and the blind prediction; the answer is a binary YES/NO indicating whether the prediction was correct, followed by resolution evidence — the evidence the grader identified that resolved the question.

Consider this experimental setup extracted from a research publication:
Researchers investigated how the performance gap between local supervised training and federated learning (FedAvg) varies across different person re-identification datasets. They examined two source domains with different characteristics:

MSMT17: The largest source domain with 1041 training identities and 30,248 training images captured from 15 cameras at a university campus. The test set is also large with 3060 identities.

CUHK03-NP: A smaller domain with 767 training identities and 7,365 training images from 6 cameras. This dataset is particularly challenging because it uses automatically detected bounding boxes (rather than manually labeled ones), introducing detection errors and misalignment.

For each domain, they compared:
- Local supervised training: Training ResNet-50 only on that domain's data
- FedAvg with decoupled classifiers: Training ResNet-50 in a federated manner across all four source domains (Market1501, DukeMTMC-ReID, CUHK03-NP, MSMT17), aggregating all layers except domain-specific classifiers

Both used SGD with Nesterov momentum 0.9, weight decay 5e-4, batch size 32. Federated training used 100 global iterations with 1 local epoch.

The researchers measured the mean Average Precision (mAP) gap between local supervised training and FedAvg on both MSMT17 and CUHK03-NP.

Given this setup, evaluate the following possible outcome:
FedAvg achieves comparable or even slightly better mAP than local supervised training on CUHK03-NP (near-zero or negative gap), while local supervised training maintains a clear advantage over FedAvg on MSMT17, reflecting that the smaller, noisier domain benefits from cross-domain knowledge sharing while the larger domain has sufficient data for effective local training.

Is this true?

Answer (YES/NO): NO